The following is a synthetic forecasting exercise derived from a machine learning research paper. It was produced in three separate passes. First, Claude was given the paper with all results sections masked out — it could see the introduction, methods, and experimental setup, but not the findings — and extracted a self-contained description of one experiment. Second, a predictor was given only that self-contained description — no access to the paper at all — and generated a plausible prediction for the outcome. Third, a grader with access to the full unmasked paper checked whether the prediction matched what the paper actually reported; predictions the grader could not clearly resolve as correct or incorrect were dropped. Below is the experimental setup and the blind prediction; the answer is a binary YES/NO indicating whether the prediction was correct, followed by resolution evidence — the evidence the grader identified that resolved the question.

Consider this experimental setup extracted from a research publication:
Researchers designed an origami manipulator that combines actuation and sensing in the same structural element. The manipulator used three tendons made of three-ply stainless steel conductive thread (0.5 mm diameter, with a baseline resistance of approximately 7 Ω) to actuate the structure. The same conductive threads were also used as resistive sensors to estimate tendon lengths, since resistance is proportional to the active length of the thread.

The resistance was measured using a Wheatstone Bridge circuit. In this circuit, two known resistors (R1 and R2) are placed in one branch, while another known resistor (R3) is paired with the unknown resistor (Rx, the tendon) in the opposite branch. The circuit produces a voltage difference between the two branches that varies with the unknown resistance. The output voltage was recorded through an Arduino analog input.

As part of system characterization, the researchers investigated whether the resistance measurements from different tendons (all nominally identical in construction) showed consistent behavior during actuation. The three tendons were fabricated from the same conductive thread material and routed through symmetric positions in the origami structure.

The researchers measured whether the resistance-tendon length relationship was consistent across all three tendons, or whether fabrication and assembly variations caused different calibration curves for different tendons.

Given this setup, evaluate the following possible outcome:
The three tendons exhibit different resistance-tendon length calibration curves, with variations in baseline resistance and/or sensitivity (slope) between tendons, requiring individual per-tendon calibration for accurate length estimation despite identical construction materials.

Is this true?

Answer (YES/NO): YES